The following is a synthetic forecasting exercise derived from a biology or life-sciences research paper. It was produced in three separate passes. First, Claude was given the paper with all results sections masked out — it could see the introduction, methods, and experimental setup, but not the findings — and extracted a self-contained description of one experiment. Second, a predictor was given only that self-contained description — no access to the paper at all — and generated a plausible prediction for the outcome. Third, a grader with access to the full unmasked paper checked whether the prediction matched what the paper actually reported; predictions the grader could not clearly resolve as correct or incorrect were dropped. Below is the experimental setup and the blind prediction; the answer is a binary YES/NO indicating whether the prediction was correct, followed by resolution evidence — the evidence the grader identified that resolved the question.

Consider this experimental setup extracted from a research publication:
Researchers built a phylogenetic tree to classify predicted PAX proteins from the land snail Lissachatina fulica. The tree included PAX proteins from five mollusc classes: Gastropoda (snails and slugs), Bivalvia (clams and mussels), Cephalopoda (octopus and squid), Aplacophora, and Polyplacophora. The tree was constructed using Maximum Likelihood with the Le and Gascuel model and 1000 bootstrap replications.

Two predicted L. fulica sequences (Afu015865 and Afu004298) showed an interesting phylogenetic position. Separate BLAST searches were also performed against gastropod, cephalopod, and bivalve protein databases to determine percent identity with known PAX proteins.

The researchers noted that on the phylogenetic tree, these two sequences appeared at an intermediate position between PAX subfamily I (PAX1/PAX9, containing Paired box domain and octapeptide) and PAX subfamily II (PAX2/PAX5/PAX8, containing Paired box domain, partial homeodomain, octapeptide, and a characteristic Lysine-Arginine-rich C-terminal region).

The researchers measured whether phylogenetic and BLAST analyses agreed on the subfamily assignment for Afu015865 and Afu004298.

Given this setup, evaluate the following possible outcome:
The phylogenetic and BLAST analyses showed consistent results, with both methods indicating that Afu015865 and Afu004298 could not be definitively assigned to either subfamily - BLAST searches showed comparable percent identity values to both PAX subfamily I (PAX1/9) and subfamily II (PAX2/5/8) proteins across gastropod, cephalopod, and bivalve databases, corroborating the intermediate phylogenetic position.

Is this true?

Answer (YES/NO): NO